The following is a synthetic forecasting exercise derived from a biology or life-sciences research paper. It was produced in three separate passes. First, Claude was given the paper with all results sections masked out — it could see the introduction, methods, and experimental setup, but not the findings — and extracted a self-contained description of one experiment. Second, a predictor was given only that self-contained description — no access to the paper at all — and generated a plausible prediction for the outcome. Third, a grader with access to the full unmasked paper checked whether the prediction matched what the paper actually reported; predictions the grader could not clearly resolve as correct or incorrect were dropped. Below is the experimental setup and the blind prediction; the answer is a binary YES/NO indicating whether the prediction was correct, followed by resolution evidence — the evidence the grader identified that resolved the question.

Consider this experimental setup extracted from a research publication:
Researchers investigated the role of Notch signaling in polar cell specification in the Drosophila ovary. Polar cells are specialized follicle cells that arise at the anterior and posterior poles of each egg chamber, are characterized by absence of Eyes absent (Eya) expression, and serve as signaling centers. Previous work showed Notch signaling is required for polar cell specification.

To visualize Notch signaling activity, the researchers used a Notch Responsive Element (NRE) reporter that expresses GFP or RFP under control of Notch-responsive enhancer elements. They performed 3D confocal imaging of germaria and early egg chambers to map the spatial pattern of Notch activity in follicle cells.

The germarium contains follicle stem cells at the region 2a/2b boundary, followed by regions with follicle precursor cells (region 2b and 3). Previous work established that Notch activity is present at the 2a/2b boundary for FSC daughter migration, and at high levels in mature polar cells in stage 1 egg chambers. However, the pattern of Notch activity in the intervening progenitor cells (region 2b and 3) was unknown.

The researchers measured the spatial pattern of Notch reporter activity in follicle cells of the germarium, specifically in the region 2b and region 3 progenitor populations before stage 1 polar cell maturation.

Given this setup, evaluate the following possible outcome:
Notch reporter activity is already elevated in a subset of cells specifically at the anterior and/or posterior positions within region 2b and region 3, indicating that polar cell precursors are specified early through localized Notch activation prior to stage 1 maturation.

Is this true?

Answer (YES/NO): NO